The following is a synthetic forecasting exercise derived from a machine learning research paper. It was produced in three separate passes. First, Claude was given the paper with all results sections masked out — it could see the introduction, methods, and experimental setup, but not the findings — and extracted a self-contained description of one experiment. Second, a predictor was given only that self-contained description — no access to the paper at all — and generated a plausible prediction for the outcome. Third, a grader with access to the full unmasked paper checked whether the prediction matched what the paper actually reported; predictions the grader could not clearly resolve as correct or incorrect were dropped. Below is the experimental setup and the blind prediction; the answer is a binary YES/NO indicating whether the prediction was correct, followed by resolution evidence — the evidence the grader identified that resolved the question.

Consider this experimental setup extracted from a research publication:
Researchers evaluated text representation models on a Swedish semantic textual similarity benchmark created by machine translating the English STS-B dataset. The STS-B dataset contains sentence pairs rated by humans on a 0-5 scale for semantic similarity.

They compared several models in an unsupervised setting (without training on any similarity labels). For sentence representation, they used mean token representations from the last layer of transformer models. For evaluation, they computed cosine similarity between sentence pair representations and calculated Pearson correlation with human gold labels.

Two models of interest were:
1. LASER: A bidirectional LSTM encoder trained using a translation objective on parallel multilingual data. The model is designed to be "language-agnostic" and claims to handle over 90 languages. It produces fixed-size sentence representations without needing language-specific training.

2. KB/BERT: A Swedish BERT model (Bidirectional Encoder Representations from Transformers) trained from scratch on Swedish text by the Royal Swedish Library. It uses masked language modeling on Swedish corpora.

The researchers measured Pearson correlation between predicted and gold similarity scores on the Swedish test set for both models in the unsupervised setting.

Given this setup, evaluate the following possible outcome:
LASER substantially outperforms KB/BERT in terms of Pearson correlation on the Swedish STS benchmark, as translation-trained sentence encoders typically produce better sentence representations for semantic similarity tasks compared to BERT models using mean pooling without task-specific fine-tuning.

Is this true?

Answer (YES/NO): YES